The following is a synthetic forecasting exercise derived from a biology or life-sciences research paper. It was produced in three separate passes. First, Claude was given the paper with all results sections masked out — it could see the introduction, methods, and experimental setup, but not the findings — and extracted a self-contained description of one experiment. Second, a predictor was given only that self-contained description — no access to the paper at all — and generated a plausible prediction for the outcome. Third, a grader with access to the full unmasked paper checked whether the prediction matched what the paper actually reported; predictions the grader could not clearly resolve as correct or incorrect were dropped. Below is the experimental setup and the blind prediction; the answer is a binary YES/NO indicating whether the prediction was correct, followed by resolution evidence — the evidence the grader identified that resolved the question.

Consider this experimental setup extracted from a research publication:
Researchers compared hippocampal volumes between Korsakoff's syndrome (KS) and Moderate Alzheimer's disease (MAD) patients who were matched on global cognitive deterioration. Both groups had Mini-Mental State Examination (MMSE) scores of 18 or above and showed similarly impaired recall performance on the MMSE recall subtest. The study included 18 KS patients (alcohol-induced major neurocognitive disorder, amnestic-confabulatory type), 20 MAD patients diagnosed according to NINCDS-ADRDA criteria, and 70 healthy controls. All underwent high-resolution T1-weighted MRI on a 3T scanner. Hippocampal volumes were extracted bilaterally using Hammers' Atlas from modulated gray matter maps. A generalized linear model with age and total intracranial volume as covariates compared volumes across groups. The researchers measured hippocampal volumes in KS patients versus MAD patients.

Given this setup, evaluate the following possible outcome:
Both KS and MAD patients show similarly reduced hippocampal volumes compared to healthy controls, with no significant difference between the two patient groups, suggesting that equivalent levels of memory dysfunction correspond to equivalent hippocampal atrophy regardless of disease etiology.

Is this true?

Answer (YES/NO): YES